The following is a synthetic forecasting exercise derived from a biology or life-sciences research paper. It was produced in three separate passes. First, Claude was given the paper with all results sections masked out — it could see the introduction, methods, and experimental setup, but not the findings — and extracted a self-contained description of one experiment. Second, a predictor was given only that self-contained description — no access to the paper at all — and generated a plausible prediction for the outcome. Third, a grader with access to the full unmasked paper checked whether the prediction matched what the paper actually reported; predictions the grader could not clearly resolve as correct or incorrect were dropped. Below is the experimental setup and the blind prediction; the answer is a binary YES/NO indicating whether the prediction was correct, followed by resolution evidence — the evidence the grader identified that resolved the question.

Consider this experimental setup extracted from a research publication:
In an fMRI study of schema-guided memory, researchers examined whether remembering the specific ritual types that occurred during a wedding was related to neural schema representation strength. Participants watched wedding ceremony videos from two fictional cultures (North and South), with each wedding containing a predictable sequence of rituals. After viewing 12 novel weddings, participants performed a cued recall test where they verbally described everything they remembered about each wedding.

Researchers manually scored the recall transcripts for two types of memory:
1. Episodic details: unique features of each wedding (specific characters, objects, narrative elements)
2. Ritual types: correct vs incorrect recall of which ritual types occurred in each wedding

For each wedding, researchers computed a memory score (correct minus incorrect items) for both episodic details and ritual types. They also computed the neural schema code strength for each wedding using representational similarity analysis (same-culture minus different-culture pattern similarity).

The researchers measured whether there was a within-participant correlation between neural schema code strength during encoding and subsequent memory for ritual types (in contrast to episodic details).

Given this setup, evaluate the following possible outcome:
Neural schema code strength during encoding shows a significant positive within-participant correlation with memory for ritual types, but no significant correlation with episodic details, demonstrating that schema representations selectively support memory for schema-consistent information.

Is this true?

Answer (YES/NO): NO